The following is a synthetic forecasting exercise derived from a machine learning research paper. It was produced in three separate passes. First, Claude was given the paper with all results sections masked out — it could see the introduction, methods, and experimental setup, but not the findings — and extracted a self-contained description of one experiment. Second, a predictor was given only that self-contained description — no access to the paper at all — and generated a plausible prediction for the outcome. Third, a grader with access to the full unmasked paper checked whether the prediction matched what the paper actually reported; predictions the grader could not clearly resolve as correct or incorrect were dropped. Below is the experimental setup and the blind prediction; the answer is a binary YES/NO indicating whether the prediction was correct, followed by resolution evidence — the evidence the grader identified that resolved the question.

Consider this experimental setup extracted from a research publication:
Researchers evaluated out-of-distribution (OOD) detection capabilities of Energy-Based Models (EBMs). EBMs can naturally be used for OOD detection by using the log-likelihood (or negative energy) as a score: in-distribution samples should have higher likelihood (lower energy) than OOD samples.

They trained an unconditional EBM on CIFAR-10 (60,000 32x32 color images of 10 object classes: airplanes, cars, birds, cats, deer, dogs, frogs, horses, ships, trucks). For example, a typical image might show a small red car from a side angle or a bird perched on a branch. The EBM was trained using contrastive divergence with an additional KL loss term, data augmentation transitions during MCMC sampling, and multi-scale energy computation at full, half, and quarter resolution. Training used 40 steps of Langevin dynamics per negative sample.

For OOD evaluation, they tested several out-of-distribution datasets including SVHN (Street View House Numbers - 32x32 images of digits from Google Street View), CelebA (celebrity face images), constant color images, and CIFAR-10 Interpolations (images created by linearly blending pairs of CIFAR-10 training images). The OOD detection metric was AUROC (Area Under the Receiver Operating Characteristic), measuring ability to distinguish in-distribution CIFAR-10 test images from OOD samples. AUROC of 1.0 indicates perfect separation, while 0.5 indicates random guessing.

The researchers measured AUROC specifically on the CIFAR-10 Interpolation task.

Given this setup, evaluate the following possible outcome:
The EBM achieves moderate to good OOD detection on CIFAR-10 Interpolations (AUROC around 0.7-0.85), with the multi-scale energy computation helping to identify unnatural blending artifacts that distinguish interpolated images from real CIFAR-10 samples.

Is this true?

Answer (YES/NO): NO